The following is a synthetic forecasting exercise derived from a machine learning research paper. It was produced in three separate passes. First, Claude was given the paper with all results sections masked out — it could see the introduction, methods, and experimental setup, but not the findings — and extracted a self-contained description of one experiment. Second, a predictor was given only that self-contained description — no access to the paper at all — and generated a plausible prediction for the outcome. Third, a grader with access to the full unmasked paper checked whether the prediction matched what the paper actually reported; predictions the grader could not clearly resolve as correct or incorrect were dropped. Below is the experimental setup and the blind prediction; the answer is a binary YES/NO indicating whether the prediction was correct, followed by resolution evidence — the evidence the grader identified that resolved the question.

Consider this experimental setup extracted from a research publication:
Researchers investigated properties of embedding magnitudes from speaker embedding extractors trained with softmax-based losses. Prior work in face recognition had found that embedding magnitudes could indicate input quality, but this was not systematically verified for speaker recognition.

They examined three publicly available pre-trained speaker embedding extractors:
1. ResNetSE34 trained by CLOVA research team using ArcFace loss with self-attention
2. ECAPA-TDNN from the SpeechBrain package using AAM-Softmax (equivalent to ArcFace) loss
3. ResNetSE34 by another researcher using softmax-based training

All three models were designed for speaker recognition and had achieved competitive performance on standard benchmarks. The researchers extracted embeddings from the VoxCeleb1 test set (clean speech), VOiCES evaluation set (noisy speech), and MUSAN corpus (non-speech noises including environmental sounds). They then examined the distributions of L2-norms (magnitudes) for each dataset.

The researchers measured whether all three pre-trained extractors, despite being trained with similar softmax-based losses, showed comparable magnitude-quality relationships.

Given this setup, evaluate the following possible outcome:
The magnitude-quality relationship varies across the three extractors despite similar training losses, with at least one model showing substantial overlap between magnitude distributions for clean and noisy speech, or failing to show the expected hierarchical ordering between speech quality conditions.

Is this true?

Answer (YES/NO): YES